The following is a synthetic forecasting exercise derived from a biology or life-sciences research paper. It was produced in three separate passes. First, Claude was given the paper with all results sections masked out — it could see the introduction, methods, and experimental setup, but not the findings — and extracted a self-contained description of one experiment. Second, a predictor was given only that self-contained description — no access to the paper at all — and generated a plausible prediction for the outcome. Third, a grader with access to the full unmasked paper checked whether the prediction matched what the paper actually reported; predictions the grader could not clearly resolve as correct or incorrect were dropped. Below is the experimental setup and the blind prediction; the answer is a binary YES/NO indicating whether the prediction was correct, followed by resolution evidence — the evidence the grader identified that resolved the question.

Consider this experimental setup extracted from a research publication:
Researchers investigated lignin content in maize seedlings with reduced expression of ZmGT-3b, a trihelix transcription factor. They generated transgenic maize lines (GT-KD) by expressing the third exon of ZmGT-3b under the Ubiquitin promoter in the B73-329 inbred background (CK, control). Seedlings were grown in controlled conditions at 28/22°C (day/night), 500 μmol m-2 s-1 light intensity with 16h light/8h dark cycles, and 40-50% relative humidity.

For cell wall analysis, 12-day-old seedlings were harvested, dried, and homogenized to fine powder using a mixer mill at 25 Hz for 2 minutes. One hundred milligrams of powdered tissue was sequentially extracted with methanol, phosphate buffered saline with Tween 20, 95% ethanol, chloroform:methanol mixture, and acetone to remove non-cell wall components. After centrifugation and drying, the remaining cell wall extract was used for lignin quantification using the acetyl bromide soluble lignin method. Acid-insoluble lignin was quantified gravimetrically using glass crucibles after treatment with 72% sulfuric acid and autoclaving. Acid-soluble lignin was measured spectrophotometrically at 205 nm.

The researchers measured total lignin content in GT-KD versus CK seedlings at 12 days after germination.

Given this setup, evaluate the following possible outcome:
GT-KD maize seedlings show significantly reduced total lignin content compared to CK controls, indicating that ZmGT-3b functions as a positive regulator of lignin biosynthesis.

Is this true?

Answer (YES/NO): NO